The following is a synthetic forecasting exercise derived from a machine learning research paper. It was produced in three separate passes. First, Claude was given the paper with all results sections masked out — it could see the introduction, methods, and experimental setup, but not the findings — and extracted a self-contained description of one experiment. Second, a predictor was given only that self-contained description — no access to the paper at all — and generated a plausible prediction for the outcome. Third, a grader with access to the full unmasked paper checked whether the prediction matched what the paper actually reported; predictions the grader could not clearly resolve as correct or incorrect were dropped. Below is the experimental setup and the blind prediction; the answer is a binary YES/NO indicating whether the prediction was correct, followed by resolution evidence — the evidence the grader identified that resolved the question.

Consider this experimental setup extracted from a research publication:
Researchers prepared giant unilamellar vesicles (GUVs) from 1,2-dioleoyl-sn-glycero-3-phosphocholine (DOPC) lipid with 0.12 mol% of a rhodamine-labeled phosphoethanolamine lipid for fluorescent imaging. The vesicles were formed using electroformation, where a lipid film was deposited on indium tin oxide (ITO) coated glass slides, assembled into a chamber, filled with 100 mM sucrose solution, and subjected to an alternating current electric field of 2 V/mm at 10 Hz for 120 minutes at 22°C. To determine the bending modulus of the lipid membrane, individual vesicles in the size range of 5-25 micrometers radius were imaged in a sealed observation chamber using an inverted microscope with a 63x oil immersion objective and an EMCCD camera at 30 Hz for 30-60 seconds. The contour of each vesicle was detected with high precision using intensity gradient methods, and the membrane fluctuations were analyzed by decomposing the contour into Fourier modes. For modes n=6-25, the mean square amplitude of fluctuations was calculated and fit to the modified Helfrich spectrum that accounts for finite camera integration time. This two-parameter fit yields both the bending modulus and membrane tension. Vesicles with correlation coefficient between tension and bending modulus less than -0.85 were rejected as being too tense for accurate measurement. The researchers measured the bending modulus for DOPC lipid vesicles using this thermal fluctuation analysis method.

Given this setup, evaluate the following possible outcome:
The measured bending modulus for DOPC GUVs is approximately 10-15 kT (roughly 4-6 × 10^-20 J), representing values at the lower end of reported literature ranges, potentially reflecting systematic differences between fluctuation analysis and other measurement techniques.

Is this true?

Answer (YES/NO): NO